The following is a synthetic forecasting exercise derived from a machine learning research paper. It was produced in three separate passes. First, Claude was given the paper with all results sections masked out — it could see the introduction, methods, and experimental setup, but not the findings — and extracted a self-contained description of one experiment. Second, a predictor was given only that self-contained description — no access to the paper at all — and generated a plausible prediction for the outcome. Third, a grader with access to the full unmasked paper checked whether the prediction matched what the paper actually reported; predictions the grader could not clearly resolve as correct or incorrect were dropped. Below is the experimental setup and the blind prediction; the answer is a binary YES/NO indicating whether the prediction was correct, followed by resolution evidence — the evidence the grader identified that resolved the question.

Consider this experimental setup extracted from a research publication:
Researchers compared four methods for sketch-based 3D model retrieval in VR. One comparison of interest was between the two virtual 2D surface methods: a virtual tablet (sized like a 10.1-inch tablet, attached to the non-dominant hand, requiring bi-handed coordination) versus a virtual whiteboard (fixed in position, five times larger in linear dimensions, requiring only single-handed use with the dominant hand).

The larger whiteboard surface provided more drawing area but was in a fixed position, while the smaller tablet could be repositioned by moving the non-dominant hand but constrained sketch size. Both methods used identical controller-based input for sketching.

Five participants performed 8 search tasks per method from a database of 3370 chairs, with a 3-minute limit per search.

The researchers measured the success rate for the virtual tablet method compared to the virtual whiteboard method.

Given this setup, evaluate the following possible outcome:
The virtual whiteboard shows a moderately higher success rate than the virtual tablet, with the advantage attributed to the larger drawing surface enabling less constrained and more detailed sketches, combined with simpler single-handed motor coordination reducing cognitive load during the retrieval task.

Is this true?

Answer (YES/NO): YES